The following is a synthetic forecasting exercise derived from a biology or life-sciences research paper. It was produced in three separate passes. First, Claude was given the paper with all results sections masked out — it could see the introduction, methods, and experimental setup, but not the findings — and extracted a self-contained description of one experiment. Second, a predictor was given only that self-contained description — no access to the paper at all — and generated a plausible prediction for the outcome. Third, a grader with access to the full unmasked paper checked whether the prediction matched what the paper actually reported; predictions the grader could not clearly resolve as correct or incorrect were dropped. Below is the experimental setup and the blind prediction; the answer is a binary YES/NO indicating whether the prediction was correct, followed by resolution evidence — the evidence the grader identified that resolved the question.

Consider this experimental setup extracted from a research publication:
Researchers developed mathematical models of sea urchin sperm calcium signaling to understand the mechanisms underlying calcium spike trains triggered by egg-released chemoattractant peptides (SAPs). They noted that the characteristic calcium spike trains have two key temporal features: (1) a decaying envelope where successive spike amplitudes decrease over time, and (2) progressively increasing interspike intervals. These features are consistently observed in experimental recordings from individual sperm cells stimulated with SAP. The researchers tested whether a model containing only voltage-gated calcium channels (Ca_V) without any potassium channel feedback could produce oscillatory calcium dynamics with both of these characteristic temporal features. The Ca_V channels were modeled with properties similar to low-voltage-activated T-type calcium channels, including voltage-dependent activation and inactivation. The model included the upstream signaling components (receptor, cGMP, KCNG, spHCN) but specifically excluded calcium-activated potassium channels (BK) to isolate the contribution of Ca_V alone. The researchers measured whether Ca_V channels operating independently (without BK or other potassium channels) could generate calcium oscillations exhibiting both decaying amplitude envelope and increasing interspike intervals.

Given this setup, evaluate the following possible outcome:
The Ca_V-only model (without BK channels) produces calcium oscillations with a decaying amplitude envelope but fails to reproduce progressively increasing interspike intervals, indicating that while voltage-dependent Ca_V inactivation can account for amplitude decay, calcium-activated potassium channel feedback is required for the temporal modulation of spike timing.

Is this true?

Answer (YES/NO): YES